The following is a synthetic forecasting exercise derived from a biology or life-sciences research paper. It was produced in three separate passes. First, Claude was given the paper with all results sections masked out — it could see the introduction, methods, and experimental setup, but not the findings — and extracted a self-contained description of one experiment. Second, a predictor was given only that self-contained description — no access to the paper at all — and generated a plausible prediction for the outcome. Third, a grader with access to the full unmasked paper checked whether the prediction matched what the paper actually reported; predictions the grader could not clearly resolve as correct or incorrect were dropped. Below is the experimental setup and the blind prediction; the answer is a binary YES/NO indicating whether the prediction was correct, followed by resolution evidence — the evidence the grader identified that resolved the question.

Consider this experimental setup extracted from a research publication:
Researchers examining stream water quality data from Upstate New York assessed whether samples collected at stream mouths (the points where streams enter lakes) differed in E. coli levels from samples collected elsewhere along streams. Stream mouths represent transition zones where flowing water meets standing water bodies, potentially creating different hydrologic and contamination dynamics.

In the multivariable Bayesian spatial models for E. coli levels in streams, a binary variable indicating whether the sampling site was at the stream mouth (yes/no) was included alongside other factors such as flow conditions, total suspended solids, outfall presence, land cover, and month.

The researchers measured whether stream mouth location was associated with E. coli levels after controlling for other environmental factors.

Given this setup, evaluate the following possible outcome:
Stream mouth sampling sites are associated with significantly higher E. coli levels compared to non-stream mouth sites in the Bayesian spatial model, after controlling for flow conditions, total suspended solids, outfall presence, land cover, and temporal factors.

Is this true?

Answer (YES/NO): NO